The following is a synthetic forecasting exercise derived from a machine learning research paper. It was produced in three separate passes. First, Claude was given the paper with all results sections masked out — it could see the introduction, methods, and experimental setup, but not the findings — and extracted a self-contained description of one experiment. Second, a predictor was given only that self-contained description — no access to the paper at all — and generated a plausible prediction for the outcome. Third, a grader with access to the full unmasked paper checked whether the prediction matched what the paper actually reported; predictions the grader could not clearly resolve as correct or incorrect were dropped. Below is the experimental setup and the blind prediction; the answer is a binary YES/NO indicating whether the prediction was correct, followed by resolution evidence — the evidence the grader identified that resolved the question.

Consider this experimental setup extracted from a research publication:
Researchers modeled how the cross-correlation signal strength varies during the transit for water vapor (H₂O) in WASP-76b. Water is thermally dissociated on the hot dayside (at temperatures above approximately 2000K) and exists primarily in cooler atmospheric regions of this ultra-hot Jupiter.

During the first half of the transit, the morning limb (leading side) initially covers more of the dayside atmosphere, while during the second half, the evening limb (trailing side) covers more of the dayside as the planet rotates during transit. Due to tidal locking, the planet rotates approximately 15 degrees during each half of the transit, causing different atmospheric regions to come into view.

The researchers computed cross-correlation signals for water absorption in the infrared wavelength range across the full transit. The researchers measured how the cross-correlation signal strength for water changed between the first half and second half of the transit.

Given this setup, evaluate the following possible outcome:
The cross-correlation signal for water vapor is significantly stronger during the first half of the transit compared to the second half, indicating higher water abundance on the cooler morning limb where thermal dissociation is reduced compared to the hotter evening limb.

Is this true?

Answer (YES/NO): NO